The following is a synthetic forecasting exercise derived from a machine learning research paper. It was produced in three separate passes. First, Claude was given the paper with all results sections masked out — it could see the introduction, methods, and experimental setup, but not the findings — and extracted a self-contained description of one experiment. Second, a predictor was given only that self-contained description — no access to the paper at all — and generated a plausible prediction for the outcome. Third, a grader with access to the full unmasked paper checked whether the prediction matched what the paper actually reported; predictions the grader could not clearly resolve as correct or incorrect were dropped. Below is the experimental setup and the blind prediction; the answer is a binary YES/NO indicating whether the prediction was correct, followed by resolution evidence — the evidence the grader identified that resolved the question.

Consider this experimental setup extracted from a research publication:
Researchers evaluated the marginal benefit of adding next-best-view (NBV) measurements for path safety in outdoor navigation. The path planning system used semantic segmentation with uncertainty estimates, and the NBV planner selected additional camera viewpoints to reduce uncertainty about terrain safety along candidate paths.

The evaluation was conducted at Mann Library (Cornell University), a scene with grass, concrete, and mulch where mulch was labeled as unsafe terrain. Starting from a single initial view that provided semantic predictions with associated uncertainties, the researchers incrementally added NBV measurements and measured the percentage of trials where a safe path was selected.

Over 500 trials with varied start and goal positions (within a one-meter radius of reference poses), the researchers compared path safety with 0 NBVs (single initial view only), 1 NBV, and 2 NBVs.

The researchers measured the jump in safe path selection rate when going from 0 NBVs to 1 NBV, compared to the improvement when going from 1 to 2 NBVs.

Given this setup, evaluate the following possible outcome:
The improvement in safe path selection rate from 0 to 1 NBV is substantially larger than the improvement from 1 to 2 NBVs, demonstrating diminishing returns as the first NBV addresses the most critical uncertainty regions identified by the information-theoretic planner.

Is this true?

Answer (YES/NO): YES